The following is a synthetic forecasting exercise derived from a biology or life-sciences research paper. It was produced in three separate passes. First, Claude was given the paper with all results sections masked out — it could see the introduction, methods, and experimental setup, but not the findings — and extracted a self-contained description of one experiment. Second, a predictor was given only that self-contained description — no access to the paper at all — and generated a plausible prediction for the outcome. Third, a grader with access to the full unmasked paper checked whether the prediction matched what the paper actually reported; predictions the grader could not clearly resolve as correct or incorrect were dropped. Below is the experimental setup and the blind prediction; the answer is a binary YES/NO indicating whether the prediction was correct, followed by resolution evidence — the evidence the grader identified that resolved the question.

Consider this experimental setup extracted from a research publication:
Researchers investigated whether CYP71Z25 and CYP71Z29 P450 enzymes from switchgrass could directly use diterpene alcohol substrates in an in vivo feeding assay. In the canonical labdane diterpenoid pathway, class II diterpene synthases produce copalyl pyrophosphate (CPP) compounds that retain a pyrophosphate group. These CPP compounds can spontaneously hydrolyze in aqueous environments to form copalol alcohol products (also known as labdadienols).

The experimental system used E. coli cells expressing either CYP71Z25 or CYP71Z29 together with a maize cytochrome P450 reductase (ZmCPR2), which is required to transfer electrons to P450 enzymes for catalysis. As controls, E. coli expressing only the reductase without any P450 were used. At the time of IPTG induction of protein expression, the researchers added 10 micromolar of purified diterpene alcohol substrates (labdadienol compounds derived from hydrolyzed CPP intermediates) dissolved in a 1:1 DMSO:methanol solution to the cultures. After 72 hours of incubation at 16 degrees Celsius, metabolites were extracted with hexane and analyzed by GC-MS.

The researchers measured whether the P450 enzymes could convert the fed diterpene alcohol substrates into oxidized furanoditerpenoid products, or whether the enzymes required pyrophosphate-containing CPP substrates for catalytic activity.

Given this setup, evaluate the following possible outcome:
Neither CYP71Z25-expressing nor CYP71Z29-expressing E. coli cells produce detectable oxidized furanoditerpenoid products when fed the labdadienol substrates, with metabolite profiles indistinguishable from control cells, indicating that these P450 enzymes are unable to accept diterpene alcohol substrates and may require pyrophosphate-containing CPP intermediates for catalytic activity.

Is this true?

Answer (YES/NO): NO